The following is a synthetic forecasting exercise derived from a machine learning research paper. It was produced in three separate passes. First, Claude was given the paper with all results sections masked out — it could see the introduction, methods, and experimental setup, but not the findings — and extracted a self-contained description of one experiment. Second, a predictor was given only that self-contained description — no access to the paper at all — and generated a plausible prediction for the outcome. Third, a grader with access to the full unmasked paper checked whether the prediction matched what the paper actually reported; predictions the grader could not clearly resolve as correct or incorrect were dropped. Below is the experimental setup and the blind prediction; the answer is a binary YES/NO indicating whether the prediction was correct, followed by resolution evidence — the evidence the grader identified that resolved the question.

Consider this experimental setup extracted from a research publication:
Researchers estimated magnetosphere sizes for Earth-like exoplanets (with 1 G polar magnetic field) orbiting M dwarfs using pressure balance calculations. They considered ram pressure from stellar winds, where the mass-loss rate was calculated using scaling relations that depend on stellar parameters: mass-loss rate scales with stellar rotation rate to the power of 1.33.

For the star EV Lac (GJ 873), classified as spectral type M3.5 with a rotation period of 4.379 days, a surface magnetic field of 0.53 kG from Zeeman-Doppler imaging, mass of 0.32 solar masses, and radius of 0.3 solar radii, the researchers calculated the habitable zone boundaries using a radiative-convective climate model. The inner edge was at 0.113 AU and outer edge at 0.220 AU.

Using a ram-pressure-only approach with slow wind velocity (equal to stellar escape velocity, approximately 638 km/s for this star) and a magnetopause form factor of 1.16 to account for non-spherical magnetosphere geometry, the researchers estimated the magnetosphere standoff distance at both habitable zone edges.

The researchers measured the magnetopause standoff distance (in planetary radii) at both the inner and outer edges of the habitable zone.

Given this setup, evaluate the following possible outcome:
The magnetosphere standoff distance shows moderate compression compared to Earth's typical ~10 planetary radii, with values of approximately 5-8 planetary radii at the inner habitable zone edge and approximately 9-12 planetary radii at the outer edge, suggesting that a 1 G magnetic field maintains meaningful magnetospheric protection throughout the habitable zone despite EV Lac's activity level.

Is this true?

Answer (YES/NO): NO